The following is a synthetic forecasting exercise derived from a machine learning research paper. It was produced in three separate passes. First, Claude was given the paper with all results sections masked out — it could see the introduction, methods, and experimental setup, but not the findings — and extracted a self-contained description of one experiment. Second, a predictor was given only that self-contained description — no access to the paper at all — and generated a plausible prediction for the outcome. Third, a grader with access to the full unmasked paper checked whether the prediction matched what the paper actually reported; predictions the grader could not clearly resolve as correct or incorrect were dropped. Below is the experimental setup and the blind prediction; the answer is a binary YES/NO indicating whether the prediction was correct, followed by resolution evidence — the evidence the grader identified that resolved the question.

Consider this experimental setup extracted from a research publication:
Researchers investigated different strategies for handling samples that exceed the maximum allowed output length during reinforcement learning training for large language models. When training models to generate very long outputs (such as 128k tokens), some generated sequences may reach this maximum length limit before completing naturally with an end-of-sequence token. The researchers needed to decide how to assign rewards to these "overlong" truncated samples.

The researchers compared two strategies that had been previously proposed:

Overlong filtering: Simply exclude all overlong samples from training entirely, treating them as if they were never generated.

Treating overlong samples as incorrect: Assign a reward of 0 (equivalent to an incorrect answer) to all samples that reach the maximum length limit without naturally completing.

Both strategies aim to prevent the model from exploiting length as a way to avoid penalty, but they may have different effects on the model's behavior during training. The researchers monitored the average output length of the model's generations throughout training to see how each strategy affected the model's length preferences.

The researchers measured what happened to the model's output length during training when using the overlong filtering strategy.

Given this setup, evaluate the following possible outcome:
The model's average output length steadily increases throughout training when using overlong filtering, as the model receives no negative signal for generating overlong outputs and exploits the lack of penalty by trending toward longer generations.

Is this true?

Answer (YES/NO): YES